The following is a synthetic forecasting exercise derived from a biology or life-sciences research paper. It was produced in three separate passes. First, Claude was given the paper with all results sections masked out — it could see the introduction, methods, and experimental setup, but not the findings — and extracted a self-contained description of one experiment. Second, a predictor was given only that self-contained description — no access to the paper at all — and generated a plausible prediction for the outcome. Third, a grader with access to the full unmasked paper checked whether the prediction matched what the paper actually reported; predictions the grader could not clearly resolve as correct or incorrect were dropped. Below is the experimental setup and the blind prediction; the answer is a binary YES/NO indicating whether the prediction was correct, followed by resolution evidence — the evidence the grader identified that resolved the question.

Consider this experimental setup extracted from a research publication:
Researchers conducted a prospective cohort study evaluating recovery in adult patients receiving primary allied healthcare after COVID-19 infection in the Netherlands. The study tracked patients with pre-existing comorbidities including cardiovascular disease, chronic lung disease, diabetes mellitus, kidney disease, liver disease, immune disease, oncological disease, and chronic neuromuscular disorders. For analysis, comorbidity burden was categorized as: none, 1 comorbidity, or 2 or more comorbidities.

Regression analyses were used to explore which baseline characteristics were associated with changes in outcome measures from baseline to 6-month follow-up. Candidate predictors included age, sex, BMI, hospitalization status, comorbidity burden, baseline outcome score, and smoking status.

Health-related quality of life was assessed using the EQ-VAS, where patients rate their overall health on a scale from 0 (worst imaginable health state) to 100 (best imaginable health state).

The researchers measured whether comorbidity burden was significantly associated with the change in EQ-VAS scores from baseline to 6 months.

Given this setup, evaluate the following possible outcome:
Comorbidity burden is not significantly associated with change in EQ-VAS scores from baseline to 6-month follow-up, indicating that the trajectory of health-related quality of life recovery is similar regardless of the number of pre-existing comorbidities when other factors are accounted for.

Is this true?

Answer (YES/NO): YES